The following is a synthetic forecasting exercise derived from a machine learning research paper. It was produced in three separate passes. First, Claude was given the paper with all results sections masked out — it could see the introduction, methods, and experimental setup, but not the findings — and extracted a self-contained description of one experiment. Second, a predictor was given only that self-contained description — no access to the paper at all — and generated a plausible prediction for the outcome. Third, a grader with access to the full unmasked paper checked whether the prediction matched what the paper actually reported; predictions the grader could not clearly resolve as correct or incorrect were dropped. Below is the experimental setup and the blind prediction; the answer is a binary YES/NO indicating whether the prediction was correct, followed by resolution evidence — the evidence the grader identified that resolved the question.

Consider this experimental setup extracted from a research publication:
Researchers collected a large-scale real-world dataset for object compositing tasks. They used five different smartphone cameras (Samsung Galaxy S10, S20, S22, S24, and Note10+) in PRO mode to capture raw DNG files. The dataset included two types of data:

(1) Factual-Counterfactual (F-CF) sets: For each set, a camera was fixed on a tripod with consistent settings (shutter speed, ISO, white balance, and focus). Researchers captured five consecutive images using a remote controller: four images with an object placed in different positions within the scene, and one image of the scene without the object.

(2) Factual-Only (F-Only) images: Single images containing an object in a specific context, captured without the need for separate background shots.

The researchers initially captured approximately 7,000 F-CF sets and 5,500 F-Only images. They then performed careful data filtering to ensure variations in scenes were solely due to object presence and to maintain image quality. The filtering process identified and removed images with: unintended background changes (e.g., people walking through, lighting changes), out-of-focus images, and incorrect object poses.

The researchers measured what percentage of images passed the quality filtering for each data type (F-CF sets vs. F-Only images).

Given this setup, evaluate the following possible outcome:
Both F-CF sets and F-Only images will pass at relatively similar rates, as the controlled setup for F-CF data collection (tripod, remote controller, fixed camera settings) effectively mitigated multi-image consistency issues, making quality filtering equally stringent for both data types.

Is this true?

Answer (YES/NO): NO